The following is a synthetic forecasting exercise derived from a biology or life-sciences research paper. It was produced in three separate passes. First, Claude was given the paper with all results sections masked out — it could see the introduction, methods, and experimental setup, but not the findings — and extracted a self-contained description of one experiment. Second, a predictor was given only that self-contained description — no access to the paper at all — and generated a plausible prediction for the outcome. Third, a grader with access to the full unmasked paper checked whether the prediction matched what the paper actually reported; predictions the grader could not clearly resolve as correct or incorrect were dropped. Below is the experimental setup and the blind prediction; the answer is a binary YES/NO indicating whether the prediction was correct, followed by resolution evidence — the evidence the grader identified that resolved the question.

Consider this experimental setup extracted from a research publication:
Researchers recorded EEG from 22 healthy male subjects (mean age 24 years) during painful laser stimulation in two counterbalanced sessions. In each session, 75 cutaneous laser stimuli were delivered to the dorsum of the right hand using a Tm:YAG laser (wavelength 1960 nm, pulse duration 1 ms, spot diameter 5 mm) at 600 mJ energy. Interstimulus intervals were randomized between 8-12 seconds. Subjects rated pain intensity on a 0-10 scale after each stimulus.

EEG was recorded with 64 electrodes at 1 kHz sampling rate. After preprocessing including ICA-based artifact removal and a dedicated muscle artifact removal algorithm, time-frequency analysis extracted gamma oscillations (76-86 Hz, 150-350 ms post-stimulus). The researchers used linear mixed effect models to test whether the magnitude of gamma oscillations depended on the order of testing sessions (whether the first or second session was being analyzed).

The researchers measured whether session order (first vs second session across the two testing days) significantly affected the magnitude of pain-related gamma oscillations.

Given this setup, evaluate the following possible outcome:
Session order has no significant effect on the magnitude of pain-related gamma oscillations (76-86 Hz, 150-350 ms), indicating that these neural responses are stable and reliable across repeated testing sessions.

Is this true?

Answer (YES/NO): YES